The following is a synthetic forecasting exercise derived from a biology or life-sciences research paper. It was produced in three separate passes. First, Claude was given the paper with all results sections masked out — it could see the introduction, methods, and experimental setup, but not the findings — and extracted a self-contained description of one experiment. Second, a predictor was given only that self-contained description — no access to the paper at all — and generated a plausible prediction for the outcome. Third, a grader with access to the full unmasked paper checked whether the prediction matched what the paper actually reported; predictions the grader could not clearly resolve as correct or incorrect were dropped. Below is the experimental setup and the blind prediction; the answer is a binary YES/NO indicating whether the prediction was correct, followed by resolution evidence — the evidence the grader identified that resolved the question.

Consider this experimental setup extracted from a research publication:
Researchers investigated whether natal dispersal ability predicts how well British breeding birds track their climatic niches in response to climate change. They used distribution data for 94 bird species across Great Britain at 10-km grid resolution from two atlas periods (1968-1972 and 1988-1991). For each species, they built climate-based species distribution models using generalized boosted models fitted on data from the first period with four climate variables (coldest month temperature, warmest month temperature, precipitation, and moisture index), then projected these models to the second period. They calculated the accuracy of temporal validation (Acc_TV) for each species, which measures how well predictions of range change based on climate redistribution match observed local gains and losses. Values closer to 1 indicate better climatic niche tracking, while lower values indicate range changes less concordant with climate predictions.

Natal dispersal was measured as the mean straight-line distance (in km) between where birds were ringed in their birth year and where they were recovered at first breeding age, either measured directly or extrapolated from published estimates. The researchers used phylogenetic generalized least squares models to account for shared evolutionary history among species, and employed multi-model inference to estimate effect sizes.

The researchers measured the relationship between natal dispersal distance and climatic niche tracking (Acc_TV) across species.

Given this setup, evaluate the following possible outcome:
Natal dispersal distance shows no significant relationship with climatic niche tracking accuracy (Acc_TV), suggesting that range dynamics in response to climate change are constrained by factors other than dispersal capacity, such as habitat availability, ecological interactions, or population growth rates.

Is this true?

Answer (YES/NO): YES